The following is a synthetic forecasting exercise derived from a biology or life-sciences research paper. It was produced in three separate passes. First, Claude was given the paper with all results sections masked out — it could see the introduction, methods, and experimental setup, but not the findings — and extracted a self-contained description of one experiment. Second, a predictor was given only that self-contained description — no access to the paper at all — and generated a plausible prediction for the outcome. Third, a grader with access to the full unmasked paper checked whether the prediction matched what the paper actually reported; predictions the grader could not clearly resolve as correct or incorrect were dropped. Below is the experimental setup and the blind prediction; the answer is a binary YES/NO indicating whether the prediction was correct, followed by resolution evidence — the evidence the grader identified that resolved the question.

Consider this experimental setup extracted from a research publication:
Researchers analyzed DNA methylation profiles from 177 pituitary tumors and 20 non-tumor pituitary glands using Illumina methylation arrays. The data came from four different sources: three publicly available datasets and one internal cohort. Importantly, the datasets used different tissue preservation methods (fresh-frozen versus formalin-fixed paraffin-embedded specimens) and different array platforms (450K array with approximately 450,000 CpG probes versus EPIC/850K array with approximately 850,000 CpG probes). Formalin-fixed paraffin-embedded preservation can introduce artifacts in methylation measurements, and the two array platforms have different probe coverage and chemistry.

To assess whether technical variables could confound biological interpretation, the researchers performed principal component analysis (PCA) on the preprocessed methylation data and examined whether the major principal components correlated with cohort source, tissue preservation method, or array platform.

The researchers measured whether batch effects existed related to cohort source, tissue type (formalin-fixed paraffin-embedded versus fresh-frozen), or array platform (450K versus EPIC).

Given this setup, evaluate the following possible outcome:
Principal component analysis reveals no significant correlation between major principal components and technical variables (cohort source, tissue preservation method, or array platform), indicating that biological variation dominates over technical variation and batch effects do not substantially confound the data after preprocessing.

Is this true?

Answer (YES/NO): YES